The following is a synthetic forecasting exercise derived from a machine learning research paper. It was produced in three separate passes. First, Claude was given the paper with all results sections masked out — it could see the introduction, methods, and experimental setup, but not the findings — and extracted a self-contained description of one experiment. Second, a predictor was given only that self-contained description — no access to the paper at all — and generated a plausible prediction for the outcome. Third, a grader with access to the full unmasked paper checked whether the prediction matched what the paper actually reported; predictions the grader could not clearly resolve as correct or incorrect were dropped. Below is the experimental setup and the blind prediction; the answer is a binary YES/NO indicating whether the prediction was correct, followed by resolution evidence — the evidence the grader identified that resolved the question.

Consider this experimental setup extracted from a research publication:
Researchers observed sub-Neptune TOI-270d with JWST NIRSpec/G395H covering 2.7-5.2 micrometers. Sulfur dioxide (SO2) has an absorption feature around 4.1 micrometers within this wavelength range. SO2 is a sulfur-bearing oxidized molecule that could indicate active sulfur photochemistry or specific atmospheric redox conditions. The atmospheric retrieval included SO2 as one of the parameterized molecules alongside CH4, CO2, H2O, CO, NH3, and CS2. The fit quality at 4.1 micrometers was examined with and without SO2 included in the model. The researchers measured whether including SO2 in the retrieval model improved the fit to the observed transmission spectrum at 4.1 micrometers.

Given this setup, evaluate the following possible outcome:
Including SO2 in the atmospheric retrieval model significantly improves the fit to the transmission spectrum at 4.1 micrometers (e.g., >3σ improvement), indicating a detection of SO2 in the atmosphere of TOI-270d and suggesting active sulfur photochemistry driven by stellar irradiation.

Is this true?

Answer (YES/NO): NO